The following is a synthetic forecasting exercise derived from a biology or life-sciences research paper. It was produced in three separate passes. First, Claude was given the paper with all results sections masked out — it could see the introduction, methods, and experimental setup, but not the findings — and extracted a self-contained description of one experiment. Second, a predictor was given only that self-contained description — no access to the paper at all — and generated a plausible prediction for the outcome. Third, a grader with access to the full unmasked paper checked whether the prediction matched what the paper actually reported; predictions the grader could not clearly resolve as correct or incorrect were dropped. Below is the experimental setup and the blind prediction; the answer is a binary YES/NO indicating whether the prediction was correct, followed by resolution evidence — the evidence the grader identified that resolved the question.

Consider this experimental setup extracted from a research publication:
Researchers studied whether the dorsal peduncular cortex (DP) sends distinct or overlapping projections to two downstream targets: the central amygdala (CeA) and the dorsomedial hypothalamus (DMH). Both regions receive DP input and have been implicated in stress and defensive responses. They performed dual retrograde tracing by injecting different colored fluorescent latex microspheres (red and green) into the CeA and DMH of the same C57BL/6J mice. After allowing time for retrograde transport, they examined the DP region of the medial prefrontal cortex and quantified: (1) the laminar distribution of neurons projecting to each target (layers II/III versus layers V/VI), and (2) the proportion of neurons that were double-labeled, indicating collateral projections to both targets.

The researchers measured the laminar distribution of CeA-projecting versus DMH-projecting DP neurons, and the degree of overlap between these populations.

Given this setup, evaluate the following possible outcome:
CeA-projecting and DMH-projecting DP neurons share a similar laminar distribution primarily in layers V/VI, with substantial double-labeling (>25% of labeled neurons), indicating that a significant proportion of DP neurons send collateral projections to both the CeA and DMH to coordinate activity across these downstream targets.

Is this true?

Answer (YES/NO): NO